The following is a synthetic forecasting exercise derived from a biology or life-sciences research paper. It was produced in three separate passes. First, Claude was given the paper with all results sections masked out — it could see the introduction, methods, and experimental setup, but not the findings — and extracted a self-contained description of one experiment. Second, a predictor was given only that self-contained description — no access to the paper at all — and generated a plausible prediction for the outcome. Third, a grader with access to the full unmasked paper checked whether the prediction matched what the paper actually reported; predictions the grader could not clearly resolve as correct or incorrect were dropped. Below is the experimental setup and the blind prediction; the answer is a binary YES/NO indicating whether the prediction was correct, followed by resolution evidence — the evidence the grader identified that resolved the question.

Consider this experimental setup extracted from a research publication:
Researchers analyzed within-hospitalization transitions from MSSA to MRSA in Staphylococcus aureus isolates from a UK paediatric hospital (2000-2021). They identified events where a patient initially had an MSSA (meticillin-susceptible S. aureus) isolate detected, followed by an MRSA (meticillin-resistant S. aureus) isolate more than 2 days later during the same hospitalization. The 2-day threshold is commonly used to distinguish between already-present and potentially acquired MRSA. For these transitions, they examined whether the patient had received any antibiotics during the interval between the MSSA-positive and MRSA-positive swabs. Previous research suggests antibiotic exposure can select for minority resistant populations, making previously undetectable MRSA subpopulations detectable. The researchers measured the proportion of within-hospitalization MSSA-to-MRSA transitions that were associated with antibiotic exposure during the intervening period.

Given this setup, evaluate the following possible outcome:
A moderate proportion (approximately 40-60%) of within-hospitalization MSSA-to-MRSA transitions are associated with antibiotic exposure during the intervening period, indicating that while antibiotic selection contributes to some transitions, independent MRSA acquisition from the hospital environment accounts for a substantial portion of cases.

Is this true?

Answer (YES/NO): NO